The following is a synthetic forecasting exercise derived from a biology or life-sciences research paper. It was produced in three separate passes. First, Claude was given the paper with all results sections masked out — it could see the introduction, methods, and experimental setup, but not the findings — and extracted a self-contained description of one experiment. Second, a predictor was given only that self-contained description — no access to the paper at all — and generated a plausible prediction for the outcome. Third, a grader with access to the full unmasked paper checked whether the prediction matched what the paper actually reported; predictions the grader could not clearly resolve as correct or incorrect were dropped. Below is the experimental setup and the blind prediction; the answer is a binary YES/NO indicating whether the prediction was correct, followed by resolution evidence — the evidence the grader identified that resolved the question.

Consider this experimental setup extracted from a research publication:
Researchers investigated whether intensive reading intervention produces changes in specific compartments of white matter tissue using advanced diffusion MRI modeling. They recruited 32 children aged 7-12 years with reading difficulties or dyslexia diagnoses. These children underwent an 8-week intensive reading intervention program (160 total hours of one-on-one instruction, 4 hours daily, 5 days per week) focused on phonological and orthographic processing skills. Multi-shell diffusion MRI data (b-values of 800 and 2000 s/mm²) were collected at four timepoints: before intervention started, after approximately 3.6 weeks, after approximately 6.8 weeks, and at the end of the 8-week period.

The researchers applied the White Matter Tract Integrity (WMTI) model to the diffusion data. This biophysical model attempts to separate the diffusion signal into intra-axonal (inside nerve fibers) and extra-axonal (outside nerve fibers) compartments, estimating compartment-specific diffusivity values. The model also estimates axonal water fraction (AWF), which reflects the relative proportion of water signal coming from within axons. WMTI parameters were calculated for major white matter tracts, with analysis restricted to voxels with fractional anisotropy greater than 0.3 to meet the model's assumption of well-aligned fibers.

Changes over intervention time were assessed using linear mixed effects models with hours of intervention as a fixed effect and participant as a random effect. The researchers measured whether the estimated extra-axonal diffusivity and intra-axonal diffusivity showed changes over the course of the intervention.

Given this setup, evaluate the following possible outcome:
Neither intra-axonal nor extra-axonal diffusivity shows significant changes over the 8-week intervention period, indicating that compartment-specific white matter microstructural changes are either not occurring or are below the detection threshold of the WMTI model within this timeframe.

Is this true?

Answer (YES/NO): NO